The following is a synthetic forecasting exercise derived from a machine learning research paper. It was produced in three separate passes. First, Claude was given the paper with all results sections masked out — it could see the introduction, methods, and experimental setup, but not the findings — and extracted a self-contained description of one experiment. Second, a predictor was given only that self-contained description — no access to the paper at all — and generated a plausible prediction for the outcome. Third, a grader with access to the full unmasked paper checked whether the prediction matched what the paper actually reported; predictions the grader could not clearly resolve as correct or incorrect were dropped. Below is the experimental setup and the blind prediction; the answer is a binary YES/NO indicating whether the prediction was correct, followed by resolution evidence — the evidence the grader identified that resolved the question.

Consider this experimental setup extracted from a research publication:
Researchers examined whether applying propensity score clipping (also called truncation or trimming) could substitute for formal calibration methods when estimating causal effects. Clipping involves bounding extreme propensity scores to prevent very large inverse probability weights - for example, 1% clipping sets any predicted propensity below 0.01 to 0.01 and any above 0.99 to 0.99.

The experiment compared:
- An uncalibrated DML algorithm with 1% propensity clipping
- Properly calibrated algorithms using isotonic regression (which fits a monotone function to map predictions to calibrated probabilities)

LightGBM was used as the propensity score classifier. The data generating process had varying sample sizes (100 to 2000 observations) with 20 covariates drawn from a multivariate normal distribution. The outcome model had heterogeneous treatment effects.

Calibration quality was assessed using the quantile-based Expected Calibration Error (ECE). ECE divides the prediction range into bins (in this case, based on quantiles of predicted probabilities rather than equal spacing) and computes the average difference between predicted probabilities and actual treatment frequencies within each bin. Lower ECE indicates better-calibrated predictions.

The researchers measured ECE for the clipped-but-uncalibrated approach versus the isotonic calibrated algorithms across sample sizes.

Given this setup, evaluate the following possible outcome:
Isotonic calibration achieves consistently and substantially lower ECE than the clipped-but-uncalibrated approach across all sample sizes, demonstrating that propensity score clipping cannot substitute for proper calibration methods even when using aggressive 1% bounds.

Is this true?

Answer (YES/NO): YES